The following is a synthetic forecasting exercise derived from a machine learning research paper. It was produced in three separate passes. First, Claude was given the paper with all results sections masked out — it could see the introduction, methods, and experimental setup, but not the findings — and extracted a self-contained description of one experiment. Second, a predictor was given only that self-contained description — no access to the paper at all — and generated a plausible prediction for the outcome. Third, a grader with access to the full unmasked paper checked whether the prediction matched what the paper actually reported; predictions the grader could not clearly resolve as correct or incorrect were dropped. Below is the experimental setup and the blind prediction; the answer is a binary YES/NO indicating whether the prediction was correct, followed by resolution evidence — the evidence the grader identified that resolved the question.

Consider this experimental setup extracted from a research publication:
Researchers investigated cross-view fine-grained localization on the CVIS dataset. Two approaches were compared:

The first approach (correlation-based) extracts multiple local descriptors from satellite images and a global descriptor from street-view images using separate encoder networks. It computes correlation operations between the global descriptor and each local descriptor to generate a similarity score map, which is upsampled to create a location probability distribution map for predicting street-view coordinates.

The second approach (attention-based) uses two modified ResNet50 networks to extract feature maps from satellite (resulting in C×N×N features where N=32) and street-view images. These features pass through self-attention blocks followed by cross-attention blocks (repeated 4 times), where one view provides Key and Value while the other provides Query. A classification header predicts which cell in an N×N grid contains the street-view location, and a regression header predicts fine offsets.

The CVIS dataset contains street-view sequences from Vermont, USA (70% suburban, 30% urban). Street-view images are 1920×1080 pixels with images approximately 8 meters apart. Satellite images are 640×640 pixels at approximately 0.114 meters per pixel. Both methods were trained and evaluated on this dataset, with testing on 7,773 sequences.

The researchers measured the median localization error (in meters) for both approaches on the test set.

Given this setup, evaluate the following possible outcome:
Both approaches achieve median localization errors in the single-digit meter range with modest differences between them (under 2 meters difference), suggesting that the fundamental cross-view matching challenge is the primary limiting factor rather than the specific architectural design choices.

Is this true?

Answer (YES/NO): NO